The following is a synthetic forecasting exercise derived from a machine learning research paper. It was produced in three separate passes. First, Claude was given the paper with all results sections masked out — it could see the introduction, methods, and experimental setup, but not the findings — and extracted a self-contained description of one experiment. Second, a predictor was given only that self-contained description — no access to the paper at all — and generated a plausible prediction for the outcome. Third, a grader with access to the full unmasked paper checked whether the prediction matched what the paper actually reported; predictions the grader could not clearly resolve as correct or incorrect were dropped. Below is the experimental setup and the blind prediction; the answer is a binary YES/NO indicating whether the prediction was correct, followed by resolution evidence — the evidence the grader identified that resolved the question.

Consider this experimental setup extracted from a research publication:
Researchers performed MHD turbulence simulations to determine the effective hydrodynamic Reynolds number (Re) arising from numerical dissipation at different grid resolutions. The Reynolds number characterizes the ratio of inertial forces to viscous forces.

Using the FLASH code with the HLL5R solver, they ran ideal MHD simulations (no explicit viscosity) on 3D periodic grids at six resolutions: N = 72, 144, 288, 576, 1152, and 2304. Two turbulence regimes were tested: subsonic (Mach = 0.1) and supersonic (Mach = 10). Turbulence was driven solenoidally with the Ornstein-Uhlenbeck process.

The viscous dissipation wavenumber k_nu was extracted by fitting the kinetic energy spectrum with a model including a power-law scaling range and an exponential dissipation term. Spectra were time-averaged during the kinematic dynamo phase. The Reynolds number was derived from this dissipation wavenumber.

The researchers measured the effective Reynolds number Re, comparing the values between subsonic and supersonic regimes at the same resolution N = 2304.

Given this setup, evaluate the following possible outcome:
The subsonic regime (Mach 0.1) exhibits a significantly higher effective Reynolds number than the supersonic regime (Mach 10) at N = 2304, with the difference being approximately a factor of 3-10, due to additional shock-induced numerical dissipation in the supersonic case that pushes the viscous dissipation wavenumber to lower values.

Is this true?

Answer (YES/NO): NO